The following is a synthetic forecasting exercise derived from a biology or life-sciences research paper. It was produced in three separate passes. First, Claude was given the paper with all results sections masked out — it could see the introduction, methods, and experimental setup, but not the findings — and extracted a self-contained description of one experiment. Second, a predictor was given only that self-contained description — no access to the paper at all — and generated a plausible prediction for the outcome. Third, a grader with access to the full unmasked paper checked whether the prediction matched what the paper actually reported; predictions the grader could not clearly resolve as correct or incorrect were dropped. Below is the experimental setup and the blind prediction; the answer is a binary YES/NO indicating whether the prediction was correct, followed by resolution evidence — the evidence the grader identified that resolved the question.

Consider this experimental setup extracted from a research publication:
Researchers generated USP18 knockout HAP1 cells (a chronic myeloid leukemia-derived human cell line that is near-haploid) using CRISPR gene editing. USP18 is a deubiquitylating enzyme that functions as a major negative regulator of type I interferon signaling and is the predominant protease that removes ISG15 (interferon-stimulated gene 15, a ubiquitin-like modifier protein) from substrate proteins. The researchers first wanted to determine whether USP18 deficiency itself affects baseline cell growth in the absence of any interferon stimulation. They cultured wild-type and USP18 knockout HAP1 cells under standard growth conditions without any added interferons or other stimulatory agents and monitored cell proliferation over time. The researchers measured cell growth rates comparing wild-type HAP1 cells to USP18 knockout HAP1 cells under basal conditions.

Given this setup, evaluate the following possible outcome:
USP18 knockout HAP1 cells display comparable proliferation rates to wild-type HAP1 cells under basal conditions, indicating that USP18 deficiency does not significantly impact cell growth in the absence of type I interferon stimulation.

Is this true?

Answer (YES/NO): YES